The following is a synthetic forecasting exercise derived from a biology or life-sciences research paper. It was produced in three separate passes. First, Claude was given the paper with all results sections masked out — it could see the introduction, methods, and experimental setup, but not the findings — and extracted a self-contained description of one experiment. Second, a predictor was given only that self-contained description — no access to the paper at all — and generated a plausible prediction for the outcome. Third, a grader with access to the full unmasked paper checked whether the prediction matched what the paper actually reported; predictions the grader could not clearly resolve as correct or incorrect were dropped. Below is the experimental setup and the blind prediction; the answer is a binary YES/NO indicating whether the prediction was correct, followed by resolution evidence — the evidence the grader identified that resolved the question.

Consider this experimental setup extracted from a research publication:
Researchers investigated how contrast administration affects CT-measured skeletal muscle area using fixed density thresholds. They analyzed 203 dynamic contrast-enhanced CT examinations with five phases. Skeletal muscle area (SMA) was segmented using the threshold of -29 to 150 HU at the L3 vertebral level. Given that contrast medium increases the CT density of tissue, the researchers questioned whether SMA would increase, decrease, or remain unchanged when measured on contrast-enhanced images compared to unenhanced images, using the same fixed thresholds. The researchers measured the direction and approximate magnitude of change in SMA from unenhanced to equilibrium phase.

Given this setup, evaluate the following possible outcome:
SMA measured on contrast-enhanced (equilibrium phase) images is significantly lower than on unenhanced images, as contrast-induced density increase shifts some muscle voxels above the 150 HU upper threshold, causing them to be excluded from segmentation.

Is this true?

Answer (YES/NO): NO